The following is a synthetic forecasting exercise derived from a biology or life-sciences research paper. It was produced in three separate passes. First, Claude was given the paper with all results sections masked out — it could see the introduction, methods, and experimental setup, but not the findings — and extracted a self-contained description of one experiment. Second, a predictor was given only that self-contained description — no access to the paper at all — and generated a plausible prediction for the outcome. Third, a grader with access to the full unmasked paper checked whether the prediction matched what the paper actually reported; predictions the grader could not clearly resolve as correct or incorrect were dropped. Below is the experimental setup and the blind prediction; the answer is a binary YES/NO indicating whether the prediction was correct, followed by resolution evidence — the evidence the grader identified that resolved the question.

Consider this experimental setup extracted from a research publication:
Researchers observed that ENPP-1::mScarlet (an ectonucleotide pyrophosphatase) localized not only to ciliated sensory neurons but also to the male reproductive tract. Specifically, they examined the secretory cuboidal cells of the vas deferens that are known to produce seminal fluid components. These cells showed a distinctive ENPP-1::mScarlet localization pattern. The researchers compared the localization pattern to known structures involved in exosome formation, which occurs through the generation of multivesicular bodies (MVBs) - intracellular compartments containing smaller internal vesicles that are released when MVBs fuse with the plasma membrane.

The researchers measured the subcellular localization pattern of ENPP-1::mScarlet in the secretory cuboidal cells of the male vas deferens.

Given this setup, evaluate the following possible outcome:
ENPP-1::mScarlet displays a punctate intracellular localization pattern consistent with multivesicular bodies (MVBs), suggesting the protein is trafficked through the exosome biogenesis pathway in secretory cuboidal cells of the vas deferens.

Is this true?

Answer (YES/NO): YES